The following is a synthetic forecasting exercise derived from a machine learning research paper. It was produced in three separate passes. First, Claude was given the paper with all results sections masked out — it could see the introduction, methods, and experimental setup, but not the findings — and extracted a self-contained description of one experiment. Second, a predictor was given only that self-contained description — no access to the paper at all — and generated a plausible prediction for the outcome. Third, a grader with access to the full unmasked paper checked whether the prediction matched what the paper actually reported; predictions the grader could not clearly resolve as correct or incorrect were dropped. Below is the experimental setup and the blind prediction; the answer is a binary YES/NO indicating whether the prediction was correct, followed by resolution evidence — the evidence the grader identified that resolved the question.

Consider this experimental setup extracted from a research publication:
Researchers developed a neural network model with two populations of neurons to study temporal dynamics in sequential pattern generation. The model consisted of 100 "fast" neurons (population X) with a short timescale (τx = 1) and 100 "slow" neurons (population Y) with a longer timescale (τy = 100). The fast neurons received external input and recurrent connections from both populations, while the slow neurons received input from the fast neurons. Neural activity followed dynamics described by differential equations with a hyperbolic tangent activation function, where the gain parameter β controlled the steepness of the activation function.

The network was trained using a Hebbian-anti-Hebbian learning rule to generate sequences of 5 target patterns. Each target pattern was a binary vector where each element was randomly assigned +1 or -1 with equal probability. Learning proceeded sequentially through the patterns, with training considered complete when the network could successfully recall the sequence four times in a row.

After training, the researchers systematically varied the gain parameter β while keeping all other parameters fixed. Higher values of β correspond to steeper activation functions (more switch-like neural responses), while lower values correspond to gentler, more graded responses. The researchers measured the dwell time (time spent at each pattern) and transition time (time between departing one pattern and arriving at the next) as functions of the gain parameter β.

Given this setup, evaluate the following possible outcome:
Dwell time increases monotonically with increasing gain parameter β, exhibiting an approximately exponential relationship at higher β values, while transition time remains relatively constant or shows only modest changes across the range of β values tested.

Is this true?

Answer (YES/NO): NO